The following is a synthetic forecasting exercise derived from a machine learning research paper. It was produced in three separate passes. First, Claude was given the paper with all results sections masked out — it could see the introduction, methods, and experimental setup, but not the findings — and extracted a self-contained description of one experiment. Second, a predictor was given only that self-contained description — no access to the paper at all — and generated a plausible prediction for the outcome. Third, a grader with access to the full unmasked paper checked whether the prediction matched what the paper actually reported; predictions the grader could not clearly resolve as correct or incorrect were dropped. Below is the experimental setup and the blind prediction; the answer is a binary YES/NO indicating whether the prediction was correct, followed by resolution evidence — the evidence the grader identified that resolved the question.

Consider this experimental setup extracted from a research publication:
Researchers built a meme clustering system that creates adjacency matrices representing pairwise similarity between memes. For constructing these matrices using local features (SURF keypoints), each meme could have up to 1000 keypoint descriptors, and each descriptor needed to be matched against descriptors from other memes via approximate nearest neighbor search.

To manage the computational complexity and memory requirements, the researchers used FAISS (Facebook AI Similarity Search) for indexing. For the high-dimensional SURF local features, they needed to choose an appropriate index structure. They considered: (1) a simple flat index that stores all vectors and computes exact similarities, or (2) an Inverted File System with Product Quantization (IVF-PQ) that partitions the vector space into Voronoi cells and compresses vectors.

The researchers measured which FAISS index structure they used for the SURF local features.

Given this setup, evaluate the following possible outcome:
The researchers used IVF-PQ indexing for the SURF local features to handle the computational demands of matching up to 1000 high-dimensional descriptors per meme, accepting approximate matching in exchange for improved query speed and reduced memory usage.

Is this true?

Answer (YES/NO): YES